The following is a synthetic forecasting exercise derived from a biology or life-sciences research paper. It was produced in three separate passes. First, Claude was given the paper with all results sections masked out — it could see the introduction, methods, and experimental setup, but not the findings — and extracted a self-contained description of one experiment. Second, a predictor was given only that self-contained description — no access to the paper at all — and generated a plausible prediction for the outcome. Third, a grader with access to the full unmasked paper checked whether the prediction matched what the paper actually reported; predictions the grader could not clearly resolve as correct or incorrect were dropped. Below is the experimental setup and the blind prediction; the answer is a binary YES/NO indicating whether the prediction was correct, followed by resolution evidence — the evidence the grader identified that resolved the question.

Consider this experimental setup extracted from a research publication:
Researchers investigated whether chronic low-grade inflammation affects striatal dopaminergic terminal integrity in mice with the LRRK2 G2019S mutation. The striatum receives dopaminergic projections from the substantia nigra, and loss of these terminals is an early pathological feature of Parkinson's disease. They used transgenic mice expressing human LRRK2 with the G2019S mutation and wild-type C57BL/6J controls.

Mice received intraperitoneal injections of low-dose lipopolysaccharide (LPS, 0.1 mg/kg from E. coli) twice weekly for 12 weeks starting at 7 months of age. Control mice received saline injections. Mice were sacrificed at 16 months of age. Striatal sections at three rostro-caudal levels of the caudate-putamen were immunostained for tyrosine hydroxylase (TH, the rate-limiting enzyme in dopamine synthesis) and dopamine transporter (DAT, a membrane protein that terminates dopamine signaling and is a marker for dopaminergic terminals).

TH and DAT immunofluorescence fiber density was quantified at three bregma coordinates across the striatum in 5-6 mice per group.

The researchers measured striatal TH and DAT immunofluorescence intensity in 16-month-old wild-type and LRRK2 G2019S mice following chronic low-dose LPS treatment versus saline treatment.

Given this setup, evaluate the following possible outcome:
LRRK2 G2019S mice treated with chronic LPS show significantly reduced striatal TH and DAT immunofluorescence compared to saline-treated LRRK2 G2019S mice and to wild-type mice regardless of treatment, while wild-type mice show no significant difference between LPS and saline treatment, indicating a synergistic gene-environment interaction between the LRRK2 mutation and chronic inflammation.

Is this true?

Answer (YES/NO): NO